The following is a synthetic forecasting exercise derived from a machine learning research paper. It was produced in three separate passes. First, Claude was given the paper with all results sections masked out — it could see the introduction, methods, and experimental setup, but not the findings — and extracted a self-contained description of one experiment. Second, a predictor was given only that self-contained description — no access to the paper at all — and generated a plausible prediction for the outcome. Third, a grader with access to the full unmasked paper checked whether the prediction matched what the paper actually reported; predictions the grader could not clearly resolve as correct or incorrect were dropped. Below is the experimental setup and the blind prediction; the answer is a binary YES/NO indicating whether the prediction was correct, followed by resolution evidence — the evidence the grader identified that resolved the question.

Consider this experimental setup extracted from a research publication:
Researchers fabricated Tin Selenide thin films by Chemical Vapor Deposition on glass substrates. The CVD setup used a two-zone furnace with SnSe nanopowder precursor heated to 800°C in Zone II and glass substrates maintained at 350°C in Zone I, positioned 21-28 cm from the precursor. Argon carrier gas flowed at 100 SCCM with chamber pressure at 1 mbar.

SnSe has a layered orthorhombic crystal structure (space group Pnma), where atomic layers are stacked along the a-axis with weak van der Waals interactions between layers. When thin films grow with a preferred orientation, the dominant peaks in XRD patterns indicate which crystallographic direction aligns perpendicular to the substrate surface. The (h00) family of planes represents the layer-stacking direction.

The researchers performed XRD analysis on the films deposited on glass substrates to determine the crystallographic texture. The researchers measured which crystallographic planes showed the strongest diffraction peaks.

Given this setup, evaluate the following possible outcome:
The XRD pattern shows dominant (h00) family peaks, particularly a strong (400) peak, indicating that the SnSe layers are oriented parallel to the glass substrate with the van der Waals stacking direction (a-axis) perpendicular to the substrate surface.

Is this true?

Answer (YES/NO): YES